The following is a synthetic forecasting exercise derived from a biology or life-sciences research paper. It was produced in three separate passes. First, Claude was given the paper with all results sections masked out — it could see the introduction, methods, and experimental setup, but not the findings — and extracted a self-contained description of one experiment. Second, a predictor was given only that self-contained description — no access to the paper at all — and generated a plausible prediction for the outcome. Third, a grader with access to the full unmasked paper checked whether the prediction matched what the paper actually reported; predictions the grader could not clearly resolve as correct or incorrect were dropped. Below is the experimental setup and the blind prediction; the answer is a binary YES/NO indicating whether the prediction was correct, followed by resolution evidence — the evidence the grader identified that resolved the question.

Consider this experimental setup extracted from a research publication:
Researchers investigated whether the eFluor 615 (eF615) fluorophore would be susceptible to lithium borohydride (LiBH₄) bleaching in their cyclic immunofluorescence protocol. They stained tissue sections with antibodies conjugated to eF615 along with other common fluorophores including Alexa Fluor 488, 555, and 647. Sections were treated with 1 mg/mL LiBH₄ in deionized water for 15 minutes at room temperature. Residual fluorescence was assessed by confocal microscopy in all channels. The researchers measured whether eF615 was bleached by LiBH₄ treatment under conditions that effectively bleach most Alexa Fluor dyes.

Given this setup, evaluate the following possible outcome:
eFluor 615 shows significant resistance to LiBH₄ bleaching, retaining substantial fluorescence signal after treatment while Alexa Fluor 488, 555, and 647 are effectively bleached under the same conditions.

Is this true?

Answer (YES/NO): YES